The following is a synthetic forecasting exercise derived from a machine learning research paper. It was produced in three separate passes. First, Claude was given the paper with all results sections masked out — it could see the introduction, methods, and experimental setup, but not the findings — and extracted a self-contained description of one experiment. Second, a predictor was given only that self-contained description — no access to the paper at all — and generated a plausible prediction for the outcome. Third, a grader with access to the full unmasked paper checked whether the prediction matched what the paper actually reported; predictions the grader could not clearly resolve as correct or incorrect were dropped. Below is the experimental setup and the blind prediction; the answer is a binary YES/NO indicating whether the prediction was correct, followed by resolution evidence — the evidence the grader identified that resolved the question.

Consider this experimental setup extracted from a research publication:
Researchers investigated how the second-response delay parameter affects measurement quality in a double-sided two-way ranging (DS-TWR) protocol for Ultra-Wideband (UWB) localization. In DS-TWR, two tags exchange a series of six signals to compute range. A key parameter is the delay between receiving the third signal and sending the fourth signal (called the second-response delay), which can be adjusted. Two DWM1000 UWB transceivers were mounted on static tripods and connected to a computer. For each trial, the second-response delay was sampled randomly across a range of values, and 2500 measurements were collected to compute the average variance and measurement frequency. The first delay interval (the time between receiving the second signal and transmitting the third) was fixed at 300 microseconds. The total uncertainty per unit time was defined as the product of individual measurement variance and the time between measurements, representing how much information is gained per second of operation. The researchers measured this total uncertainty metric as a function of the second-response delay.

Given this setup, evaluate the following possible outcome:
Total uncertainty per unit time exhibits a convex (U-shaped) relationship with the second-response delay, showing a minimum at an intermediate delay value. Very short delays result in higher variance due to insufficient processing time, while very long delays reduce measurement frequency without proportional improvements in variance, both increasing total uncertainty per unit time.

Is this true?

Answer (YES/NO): YES